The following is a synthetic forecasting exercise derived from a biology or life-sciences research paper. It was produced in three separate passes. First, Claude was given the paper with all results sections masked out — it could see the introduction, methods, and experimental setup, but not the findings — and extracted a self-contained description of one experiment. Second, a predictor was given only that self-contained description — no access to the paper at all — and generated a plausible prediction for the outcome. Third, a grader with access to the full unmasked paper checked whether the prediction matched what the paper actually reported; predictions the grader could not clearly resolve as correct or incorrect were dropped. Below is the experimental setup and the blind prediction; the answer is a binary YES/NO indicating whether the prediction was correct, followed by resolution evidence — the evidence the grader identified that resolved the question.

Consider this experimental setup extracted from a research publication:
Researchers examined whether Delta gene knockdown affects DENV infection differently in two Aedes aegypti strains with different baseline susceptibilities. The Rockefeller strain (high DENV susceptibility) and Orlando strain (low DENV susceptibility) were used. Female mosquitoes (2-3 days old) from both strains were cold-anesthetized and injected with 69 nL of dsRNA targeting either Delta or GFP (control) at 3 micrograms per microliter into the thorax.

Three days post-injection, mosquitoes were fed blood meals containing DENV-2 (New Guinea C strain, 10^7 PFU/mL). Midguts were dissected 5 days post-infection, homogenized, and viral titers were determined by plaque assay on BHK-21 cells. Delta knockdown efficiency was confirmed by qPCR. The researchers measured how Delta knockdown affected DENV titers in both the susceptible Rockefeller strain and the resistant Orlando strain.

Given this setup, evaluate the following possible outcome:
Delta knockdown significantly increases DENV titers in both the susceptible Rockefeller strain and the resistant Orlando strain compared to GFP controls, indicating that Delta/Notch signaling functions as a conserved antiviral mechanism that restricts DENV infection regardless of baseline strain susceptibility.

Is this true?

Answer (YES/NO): NO